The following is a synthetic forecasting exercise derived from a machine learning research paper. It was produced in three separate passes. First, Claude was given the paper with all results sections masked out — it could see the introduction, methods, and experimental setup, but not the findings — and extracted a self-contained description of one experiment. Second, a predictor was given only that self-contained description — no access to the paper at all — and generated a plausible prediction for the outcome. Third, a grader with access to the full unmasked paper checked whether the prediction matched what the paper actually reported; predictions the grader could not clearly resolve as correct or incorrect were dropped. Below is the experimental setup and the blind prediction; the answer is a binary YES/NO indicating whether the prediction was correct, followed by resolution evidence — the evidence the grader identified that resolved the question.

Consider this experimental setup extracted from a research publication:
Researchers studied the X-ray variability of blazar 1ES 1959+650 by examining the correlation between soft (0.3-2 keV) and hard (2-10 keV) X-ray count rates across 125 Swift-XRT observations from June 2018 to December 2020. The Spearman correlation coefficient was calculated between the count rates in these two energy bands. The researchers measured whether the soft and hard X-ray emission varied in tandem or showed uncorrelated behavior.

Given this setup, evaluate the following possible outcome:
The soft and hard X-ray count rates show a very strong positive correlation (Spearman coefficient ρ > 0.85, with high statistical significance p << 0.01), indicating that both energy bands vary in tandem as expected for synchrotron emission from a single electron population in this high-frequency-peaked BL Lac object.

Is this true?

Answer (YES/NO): YES